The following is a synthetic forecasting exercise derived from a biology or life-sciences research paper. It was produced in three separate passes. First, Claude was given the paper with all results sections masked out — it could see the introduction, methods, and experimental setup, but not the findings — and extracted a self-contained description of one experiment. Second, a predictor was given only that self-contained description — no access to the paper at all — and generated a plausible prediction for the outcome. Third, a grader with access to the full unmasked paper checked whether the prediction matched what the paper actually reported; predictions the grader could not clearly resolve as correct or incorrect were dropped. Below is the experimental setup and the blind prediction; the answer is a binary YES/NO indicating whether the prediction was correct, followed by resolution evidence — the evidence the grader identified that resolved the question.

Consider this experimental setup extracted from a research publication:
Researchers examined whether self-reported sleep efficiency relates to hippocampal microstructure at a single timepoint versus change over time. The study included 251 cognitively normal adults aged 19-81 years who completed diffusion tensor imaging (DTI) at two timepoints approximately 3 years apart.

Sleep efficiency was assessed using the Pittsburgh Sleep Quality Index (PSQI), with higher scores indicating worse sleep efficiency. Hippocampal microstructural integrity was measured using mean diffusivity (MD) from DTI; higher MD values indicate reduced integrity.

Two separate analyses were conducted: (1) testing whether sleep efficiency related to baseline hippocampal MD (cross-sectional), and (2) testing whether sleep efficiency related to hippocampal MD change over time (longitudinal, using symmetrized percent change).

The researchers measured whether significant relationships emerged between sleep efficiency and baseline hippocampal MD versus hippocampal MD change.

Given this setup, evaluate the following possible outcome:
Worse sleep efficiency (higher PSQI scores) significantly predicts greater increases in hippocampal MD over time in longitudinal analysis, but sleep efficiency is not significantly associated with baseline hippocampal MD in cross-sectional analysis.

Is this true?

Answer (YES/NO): YES